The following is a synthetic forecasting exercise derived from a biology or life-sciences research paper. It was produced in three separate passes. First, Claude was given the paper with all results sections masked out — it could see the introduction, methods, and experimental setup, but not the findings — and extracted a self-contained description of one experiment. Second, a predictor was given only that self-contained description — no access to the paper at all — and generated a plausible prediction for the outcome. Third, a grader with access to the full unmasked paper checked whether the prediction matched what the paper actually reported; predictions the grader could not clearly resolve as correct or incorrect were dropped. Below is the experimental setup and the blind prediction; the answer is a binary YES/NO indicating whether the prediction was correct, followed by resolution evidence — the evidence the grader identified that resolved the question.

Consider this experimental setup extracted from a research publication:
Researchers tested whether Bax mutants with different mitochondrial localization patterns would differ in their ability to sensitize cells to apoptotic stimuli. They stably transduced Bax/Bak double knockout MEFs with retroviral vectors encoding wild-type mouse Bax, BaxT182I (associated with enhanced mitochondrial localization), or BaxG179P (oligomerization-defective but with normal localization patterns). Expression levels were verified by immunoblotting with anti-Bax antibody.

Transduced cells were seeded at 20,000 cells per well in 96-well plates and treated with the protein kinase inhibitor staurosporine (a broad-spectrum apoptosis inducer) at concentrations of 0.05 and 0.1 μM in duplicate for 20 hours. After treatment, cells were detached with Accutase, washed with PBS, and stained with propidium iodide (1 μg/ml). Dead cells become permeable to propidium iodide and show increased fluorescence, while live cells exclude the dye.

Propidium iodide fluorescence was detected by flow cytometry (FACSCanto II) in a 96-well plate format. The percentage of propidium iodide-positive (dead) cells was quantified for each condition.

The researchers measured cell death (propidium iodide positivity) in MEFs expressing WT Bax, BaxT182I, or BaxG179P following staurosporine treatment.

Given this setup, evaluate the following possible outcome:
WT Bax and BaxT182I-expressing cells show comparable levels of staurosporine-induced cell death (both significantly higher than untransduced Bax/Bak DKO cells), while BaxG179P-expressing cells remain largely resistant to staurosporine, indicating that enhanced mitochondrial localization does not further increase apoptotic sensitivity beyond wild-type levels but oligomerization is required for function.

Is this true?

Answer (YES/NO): NO